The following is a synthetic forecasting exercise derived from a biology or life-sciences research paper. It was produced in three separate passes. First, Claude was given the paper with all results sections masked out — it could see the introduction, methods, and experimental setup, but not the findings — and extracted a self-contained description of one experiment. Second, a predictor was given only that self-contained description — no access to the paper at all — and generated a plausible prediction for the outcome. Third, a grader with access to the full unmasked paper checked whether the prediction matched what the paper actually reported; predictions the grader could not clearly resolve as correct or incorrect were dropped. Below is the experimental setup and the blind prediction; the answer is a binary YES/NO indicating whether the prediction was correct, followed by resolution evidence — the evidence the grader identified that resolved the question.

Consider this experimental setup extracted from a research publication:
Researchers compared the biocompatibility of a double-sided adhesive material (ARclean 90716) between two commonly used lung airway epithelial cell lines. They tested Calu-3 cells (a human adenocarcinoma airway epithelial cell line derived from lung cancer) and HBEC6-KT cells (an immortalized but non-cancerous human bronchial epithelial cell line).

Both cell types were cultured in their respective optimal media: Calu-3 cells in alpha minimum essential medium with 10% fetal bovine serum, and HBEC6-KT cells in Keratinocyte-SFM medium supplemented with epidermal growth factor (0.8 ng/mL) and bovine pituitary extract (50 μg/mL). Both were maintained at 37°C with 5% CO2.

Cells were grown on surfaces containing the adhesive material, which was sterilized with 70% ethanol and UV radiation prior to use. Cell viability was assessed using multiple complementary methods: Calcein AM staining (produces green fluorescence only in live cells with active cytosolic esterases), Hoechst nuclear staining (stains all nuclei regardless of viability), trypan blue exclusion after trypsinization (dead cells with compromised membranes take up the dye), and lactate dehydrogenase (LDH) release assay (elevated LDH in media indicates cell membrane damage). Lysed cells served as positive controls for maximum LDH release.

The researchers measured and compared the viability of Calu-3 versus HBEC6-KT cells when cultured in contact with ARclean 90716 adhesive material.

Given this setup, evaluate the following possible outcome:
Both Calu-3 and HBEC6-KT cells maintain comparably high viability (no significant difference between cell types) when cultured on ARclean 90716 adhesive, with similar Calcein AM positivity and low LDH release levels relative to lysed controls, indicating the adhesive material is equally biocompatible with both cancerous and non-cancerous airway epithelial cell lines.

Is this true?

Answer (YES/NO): YES